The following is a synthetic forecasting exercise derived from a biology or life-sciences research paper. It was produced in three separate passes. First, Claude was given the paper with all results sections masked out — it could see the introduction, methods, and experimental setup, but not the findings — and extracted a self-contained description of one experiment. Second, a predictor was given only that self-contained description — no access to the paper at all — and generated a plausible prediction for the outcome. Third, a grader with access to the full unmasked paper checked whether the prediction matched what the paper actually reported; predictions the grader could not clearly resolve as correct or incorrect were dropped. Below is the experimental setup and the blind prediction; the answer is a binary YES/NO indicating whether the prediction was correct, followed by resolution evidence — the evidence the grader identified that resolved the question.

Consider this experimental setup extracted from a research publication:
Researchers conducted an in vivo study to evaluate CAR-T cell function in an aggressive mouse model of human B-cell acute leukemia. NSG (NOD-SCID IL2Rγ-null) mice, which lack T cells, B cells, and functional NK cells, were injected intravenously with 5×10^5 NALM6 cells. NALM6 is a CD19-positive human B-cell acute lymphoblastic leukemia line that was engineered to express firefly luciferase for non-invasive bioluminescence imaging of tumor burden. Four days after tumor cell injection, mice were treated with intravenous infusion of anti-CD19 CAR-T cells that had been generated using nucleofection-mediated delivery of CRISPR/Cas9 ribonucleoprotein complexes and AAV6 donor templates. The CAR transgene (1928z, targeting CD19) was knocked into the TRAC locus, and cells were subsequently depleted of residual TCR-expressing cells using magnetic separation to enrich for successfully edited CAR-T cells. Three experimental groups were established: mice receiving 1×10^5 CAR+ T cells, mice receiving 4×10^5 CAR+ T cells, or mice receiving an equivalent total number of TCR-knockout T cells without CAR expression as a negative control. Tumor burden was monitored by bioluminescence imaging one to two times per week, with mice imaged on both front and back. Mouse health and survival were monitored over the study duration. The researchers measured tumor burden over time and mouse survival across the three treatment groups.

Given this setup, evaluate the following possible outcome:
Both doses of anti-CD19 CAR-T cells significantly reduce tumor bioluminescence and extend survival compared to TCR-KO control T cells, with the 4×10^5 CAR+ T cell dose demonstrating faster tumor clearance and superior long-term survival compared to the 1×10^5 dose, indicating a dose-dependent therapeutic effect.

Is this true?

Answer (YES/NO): NO